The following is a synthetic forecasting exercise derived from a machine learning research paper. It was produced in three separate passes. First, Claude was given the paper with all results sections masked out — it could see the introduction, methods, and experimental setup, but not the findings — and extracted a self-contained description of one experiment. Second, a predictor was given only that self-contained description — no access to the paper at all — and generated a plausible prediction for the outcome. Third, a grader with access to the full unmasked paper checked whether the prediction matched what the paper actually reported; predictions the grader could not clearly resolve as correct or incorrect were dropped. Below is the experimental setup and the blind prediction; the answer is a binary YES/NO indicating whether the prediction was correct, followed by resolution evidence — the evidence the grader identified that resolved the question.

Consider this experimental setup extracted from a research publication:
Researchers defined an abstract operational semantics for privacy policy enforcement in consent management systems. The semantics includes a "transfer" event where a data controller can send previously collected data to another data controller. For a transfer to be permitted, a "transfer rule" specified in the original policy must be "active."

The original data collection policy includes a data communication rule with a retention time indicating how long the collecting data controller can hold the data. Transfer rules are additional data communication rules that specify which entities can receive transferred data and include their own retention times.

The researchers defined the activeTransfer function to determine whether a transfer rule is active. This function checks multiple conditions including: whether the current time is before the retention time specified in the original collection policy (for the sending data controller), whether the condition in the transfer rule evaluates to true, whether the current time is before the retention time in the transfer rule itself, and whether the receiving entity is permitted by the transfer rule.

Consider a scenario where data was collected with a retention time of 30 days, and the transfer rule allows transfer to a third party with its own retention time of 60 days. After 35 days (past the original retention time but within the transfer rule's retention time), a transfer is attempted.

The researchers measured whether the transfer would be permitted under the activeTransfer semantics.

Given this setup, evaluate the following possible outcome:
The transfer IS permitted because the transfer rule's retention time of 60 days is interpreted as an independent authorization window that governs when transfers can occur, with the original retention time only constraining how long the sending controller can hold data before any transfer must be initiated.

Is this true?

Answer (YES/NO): NO